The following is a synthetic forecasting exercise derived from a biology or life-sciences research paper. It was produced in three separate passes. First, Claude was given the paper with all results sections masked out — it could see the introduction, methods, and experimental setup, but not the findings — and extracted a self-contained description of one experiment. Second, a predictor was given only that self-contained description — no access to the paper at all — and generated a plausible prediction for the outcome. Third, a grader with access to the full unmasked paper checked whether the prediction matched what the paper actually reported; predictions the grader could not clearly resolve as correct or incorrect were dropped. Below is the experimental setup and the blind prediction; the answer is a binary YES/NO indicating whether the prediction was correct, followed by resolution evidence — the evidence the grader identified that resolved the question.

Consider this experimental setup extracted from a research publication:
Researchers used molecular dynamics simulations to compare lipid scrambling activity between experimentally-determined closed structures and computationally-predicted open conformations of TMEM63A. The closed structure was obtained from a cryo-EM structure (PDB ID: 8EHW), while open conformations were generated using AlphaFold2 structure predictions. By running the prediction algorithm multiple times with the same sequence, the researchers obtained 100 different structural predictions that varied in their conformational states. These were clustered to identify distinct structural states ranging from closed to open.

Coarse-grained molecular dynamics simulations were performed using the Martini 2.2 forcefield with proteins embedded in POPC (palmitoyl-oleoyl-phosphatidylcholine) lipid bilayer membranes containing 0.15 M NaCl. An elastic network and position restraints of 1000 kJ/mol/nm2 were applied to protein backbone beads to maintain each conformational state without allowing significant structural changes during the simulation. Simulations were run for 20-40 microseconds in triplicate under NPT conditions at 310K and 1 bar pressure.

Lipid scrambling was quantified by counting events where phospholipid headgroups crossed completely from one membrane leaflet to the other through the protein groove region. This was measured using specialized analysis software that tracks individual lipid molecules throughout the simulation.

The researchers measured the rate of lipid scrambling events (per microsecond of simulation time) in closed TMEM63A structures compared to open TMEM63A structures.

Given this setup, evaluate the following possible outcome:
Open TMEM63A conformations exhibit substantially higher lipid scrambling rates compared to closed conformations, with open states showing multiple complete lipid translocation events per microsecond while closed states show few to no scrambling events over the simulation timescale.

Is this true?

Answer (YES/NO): YES